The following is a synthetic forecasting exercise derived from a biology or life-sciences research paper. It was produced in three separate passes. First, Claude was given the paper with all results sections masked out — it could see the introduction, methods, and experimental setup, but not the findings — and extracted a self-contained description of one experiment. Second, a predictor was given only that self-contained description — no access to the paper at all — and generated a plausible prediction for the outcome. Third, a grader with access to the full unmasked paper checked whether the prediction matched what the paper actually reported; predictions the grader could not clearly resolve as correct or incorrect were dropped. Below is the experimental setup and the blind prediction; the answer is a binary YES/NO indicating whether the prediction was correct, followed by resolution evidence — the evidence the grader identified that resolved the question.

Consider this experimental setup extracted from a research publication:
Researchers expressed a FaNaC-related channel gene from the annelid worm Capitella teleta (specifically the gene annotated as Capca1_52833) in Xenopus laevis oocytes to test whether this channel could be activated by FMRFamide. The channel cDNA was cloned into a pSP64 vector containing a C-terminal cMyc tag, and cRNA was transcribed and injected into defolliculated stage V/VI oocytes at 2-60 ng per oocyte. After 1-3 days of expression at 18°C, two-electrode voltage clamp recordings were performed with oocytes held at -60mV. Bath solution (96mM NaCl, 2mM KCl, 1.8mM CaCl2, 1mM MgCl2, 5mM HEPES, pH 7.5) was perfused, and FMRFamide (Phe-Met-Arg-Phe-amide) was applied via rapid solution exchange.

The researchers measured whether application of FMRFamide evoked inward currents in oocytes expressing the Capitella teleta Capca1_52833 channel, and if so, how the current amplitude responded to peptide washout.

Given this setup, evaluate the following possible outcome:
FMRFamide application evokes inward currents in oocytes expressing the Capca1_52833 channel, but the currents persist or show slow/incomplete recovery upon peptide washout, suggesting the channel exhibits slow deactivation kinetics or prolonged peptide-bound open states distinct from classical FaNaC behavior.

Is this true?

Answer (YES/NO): YES